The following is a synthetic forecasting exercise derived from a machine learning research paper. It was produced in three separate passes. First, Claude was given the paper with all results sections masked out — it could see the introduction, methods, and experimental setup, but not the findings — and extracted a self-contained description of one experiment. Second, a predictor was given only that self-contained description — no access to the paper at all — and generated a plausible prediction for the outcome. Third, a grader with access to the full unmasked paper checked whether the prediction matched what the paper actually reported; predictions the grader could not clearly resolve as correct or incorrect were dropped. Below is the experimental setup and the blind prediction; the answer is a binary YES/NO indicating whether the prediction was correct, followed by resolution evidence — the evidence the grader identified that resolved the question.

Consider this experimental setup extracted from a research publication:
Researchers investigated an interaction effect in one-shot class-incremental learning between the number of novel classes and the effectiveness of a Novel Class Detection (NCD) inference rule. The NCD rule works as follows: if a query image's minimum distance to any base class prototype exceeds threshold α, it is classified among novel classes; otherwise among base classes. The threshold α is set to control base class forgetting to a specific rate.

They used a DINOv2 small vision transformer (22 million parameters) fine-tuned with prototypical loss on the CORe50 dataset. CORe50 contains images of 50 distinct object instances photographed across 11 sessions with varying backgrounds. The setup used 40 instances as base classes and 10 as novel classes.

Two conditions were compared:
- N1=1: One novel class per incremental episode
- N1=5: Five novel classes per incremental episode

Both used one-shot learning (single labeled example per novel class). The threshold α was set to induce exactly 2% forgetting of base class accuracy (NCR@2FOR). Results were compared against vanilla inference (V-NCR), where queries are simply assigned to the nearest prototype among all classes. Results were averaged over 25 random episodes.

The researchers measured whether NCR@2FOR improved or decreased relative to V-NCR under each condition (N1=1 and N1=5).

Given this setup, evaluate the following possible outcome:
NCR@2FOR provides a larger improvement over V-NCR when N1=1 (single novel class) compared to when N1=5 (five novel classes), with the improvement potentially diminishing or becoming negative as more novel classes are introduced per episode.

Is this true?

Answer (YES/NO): YES